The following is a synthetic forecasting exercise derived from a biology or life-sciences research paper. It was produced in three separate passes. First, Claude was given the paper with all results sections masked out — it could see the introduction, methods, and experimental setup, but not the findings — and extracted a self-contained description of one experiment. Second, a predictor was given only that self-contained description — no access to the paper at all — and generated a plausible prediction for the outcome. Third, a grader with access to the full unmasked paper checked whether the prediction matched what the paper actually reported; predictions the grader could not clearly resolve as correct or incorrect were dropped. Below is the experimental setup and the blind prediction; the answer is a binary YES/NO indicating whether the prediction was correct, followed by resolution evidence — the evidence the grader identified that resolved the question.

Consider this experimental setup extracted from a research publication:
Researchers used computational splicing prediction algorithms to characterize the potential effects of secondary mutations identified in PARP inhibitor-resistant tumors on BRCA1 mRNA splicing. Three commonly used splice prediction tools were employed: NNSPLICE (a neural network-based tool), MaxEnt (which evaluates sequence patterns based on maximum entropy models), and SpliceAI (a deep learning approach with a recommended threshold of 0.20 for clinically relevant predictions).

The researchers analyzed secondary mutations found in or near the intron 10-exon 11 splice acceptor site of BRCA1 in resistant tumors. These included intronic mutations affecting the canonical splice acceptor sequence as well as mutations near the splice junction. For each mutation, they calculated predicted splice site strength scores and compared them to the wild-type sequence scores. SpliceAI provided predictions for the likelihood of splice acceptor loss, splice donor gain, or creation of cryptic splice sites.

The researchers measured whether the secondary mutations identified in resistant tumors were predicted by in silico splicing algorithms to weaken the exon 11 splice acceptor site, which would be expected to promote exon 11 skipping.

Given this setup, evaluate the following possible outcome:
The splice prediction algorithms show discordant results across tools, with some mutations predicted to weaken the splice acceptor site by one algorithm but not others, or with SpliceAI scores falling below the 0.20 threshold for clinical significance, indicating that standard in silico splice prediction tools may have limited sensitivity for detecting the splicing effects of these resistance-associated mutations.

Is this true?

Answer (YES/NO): NO